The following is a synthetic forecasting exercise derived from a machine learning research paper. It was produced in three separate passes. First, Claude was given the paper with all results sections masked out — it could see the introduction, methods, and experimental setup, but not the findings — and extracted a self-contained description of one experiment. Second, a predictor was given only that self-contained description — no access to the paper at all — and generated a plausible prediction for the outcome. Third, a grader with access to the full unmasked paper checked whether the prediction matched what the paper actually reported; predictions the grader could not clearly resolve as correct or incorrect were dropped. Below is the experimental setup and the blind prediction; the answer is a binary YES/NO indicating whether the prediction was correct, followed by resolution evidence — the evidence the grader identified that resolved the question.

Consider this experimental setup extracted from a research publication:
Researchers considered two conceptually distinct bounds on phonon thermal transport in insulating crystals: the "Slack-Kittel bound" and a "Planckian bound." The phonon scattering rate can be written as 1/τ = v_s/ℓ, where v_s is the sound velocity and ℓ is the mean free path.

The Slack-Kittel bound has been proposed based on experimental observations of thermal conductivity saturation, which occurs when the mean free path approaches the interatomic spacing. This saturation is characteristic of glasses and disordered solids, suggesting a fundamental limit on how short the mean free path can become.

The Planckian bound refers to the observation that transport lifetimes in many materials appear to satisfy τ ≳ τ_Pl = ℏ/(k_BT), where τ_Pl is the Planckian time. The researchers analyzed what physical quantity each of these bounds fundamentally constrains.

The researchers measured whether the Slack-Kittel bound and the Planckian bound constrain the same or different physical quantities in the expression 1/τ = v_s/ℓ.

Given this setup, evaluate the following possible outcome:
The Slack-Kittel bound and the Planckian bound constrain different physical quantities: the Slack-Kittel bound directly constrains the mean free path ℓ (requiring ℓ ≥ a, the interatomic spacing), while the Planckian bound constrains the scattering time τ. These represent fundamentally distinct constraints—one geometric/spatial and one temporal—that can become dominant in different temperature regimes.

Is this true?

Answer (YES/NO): NO